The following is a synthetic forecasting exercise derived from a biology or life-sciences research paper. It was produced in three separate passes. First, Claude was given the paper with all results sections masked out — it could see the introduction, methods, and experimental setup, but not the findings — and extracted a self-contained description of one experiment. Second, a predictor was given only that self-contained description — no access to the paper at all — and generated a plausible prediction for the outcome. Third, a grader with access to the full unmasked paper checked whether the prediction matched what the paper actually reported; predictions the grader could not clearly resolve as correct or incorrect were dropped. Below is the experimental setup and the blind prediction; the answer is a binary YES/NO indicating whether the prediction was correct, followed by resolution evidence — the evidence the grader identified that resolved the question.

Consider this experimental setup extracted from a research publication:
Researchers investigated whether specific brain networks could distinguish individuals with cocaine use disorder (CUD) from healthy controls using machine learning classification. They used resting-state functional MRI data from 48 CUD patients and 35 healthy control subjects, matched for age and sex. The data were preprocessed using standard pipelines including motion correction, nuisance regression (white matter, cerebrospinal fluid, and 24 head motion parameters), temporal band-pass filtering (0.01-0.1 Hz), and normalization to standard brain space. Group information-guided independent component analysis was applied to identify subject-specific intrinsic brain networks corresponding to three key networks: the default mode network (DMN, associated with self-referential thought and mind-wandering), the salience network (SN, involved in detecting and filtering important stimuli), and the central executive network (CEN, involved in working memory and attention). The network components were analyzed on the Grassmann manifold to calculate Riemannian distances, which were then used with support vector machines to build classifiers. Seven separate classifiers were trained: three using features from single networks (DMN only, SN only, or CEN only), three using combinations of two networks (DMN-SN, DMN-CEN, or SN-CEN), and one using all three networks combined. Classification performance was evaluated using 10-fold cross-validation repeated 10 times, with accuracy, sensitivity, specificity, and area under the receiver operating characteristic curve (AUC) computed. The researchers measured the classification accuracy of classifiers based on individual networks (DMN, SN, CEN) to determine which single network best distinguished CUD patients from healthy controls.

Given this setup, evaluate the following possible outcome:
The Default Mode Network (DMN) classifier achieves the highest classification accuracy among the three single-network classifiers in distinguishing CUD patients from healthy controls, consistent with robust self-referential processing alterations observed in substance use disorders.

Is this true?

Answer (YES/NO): NO